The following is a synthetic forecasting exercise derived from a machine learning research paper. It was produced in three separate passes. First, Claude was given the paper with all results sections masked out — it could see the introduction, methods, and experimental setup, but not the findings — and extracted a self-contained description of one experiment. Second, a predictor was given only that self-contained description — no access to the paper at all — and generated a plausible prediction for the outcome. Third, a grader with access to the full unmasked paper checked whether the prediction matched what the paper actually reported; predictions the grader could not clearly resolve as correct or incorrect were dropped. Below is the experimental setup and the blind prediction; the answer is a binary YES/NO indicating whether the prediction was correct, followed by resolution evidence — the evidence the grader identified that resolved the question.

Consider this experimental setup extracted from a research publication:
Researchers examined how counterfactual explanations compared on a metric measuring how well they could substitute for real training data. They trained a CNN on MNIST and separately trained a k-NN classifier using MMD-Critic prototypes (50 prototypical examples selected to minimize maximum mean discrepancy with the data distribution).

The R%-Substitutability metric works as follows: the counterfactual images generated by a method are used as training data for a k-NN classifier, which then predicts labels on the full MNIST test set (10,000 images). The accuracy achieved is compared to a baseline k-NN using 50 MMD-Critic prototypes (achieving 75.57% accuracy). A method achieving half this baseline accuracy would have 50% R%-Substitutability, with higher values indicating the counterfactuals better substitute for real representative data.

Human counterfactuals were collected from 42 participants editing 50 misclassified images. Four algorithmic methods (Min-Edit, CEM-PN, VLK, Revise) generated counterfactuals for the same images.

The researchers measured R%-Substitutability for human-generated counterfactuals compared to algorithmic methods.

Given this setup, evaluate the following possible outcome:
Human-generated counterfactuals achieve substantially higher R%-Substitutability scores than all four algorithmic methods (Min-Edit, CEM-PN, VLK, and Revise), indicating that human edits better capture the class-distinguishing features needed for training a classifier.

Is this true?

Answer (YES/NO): NO